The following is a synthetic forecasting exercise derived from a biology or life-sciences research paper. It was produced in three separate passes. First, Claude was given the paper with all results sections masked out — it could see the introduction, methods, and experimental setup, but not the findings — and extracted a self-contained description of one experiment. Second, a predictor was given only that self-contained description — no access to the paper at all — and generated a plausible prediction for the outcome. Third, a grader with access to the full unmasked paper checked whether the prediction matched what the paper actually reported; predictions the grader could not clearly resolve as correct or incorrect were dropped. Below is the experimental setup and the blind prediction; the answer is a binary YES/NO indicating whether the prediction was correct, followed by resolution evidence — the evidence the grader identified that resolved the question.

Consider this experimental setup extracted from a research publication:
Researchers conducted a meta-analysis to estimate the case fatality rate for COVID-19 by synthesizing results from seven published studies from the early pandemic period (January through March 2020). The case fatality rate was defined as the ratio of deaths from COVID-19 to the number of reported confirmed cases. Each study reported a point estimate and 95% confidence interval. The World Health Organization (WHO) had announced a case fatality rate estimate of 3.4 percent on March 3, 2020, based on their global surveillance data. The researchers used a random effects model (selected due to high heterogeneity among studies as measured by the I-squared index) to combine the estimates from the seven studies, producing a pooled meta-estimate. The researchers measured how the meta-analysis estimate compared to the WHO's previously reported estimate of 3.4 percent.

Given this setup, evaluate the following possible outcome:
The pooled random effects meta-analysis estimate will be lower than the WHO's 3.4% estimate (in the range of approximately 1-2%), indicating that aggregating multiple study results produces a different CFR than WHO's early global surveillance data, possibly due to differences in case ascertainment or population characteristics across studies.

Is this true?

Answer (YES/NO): NO